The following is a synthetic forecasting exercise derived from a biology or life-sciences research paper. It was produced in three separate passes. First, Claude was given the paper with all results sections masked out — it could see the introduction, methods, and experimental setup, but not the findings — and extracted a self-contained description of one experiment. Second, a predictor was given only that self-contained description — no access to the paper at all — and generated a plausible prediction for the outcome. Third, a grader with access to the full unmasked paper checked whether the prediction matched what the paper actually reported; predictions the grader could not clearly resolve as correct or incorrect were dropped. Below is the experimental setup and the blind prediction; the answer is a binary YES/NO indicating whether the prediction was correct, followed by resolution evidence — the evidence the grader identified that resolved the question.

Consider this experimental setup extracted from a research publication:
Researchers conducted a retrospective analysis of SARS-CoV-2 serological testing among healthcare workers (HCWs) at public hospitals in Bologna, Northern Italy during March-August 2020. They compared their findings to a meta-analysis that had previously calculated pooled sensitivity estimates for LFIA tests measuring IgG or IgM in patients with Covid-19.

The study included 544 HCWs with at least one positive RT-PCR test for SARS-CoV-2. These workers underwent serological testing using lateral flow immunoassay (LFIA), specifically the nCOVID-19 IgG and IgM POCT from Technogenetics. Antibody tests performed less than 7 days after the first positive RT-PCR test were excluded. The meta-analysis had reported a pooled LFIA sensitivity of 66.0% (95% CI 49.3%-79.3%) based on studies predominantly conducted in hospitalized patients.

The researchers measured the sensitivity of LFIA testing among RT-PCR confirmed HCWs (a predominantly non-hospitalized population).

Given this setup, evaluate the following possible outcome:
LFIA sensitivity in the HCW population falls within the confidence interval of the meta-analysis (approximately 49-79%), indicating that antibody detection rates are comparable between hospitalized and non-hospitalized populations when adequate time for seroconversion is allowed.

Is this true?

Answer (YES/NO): YES